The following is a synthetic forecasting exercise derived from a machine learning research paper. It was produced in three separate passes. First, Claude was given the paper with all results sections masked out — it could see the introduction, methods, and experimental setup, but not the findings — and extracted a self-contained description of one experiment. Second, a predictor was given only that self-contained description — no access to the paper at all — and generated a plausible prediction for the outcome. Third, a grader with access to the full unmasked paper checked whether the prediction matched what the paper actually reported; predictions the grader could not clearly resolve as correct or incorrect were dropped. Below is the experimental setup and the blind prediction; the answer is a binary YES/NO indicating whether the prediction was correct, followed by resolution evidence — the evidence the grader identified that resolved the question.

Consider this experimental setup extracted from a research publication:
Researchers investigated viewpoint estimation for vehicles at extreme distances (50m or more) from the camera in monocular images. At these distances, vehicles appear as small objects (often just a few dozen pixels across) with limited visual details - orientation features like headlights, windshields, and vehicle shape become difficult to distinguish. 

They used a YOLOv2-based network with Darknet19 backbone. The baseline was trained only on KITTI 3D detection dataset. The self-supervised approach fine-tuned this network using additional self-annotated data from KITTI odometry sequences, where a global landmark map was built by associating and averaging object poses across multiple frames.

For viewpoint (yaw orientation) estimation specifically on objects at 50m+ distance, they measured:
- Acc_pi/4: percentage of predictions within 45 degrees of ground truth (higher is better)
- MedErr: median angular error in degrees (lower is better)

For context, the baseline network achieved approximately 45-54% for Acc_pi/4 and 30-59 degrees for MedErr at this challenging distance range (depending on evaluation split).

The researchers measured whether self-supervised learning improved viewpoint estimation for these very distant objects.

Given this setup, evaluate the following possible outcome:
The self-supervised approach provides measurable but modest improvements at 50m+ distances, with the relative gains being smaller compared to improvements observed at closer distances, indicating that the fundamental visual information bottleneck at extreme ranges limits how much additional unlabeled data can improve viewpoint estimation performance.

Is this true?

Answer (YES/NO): NO